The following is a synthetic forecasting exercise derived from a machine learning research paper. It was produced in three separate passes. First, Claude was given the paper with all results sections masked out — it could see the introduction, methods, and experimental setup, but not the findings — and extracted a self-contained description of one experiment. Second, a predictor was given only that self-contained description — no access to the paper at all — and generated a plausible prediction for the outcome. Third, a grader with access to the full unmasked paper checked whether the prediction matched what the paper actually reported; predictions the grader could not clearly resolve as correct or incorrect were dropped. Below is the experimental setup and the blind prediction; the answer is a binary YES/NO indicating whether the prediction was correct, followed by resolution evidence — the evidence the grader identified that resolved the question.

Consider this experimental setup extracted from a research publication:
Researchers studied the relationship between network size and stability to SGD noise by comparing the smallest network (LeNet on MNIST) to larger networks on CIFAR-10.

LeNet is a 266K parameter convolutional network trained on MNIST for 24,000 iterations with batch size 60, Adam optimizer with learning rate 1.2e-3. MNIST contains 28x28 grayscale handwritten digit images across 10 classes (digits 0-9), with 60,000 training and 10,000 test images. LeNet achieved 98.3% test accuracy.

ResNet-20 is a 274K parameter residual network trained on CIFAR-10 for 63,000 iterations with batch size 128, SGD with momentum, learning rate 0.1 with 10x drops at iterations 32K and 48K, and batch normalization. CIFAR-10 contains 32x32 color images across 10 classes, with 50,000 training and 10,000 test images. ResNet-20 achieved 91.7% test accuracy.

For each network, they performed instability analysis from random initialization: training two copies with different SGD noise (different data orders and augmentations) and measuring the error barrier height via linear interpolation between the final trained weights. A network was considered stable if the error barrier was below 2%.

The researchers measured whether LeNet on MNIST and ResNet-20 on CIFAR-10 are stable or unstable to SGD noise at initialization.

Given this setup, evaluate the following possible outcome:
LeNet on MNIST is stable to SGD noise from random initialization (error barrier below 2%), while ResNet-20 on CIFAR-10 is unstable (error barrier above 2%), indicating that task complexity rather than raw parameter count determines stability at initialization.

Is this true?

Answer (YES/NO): YES